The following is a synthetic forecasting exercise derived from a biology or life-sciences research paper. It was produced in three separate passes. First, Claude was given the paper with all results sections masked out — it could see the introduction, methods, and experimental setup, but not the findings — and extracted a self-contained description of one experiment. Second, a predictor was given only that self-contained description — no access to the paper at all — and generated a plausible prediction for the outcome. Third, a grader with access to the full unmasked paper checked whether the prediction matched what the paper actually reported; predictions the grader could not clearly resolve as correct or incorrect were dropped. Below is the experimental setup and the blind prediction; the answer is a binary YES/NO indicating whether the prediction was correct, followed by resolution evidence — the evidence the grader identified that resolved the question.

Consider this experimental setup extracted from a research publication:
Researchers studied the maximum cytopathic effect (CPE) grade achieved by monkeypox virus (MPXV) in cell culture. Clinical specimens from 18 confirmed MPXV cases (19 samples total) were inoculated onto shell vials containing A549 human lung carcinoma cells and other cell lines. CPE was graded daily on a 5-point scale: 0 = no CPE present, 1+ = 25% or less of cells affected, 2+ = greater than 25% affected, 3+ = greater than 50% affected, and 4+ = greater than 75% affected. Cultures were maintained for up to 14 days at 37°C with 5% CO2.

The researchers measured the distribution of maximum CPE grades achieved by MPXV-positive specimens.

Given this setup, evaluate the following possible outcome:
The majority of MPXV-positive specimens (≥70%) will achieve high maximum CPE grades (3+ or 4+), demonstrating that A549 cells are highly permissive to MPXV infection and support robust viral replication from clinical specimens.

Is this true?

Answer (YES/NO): YES